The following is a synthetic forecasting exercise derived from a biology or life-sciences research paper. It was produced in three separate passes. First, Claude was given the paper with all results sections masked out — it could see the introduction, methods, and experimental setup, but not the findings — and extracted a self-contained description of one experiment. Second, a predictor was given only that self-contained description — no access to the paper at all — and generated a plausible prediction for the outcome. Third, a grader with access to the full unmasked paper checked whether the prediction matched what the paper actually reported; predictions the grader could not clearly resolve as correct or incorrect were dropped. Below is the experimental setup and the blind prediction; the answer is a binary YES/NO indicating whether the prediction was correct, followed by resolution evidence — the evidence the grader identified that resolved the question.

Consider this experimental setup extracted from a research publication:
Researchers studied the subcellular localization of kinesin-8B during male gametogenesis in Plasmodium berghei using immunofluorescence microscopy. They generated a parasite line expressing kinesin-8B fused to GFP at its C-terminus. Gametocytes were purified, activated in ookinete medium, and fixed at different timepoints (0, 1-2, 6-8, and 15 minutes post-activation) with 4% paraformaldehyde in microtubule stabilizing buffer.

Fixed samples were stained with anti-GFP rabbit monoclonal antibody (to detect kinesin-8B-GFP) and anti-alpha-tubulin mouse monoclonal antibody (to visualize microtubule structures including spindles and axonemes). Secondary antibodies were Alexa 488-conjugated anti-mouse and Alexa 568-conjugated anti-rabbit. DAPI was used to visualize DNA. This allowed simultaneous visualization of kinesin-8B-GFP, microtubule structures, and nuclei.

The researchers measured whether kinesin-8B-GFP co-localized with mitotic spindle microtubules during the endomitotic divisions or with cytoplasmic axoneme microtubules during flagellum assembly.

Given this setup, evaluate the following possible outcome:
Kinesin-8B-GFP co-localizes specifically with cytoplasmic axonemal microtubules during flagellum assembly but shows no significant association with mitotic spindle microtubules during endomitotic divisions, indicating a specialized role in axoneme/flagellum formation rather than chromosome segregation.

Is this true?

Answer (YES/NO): YES